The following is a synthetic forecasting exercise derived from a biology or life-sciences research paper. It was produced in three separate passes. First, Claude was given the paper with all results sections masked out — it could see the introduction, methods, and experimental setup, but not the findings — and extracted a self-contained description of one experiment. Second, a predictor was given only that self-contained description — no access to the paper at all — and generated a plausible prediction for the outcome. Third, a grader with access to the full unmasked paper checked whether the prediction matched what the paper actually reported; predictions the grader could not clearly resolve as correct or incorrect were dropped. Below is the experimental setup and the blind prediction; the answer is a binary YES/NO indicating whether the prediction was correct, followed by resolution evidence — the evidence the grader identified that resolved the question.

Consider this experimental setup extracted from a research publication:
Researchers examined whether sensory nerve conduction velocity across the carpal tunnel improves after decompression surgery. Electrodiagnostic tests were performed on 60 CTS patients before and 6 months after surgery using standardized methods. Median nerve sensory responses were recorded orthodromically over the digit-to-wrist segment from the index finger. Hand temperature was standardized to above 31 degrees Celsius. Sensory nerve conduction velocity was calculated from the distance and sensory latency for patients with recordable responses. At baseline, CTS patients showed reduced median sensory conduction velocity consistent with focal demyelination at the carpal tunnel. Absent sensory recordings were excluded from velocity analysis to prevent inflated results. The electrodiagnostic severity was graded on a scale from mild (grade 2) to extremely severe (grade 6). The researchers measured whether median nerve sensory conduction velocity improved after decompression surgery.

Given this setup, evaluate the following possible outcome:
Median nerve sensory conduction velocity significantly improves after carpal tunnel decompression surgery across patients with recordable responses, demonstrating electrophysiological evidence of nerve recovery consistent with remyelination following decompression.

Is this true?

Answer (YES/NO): YES